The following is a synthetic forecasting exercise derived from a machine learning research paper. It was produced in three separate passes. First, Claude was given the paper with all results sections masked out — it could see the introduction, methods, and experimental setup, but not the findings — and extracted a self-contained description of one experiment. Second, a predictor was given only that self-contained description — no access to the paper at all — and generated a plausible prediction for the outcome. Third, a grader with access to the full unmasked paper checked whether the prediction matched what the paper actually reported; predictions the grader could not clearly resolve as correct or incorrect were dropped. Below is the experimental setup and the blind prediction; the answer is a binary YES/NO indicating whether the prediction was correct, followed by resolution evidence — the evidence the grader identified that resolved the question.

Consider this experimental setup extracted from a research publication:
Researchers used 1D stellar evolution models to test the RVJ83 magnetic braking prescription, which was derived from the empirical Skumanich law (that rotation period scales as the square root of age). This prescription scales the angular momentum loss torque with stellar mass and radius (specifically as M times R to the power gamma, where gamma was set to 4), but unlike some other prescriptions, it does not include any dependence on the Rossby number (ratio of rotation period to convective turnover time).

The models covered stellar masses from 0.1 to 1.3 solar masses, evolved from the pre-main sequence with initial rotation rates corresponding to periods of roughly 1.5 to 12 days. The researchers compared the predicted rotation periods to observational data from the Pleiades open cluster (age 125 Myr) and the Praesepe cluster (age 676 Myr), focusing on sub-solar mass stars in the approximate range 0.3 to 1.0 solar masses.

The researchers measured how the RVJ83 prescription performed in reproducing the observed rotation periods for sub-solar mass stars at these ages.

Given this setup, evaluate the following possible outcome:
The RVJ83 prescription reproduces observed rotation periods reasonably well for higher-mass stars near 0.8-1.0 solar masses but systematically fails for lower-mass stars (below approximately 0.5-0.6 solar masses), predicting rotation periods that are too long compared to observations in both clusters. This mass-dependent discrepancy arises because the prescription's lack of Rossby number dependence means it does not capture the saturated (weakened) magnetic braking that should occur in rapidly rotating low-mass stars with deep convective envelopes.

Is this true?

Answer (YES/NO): NO